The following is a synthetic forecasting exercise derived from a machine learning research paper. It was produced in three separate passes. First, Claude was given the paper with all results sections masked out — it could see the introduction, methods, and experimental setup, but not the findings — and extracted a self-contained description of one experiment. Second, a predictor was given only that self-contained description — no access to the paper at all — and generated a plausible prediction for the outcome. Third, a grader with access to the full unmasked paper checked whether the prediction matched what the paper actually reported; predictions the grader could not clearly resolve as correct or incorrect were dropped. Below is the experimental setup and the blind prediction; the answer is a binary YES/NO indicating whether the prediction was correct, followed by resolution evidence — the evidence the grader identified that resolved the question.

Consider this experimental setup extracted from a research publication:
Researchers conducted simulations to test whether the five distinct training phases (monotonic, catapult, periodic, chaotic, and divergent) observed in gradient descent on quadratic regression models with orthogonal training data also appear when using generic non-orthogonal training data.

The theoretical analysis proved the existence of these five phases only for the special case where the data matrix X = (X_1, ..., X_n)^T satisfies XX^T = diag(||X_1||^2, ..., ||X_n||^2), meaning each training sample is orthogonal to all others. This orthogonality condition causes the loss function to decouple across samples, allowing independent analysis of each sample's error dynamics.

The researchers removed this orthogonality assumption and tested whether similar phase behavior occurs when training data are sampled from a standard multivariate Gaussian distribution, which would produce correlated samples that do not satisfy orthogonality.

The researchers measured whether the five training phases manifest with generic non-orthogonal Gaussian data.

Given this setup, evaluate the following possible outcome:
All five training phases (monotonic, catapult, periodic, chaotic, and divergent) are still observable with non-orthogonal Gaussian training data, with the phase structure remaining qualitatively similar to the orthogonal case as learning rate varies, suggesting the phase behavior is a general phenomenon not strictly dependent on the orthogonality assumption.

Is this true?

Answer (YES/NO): YES